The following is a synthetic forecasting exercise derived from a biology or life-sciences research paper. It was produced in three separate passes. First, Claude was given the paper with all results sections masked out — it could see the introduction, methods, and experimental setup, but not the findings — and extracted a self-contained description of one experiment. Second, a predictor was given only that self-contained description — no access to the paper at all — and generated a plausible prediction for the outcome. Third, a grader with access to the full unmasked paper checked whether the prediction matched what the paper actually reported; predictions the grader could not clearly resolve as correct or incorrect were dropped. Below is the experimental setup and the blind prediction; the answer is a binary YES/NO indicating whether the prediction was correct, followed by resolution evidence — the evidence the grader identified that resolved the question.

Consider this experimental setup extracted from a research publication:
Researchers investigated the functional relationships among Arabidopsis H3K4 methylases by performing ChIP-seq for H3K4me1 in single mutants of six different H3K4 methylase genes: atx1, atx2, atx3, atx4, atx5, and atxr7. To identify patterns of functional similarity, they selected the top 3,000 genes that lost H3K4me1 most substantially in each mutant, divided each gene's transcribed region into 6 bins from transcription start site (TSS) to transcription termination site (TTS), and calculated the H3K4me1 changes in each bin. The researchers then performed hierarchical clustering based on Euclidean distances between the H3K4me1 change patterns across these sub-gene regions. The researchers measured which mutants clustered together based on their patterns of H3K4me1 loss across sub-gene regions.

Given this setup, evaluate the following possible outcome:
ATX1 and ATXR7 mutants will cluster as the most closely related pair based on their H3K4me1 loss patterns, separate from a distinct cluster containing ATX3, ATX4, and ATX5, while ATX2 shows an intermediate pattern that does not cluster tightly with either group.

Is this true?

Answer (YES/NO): NO